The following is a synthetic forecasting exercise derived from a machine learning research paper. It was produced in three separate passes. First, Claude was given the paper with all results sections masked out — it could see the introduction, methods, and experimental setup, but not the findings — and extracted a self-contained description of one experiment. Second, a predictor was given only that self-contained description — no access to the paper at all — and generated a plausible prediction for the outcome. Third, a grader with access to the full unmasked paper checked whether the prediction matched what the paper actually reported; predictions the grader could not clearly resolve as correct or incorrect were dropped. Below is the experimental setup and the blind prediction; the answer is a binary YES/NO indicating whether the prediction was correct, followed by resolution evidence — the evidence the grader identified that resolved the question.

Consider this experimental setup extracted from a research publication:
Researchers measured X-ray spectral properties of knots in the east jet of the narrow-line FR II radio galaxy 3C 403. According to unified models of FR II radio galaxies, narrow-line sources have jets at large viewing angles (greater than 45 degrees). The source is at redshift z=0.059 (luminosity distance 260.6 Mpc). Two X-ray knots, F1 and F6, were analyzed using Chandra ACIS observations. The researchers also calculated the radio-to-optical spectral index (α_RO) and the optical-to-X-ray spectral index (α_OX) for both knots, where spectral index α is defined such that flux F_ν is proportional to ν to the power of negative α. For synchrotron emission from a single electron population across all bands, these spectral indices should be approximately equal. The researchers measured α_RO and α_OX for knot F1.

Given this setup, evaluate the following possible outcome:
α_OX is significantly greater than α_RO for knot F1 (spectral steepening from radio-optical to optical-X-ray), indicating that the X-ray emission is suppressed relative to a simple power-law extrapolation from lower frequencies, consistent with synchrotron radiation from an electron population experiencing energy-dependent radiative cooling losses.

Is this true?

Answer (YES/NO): NO